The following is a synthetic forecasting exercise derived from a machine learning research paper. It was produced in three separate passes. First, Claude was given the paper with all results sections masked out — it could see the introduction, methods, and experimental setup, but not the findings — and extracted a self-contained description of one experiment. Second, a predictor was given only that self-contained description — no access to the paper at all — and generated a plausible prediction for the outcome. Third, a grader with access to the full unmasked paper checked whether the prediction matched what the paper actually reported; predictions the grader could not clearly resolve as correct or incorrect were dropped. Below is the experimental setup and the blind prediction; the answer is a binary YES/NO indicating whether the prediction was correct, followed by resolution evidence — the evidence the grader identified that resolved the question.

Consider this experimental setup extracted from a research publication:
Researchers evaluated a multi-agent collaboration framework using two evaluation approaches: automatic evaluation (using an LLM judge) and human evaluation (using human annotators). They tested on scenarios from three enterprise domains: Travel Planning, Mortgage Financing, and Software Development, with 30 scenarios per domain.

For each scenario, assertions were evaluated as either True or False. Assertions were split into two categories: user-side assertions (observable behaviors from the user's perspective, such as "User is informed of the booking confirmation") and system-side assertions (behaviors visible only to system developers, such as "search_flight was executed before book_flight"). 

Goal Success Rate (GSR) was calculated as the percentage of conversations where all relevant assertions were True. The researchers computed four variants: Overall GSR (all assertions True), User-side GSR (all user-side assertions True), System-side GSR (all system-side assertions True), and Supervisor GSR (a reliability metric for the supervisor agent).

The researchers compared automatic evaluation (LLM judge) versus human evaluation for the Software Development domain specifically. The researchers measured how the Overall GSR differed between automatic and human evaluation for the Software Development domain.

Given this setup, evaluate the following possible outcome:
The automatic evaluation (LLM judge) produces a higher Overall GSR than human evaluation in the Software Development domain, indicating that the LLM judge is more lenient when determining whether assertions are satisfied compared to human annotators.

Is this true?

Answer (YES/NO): YES